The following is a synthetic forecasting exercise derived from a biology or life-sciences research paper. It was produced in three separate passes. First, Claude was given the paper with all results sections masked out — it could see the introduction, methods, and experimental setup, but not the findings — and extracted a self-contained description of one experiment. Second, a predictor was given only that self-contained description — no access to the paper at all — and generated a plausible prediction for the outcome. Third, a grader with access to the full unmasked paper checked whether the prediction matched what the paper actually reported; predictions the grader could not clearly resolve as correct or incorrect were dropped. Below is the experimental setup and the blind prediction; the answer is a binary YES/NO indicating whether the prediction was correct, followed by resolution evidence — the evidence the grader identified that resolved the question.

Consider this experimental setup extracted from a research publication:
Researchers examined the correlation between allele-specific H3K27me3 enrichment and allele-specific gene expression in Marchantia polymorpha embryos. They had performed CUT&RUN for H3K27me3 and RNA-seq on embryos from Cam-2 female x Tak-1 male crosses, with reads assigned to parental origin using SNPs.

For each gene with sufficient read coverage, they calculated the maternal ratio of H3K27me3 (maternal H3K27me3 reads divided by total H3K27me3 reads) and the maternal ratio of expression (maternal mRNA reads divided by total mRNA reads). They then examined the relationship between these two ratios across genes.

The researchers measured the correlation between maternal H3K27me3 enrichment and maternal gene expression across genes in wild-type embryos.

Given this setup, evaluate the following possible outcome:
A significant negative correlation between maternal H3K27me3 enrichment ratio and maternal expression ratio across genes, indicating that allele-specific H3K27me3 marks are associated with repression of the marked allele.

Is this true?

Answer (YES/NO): YES